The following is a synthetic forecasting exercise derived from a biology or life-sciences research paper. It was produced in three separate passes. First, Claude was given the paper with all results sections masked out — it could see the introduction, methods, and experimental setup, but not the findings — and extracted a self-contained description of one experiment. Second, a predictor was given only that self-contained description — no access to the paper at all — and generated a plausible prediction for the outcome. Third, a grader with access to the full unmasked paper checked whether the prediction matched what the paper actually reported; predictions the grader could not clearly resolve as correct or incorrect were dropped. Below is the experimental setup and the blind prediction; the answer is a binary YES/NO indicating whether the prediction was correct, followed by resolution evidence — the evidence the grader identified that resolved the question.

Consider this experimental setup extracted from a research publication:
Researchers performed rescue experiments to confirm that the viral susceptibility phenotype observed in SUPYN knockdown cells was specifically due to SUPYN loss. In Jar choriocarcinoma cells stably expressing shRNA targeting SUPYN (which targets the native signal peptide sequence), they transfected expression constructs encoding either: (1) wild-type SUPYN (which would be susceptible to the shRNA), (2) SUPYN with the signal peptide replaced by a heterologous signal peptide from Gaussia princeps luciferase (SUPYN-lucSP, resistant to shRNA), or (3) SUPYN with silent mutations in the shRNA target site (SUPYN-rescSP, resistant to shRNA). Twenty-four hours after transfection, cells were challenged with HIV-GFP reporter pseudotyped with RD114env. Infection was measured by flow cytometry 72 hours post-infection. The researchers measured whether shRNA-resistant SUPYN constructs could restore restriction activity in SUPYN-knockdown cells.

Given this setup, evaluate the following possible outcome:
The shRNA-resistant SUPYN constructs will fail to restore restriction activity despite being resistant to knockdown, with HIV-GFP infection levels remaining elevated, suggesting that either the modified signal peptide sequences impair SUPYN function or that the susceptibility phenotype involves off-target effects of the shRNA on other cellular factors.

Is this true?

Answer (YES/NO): NO